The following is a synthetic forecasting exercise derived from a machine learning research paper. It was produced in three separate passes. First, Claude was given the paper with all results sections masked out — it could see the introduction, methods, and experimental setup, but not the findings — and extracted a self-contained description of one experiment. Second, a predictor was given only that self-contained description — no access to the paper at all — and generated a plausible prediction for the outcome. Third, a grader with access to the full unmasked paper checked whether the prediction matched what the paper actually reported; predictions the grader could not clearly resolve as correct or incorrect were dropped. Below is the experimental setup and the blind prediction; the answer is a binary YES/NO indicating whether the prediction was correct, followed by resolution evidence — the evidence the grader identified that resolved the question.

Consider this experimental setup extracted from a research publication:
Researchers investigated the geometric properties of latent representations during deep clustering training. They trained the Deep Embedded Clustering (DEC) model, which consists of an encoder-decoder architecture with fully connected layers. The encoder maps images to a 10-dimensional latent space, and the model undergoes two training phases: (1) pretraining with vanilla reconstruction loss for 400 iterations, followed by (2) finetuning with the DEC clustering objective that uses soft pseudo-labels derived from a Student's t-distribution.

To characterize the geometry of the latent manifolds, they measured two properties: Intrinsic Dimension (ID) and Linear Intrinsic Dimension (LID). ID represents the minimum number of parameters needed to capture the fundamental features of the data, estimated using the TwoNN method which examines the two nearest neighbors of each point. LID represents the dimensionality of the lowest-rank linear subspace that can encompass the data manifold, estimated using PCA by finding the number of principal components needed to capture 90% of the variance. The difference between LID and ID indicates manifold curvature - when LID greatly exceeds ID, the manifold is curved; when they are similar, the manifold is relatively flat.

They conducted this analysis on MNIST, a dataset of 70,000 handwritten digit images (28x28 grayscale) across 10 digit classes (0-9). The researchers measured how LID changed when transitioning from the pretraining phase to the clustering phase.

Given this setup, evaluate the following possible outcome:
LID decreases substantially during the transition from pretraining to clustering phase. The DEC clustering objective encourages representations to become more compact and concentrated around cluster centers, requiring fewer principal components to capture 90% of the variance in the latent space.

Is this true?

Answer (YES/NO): YES